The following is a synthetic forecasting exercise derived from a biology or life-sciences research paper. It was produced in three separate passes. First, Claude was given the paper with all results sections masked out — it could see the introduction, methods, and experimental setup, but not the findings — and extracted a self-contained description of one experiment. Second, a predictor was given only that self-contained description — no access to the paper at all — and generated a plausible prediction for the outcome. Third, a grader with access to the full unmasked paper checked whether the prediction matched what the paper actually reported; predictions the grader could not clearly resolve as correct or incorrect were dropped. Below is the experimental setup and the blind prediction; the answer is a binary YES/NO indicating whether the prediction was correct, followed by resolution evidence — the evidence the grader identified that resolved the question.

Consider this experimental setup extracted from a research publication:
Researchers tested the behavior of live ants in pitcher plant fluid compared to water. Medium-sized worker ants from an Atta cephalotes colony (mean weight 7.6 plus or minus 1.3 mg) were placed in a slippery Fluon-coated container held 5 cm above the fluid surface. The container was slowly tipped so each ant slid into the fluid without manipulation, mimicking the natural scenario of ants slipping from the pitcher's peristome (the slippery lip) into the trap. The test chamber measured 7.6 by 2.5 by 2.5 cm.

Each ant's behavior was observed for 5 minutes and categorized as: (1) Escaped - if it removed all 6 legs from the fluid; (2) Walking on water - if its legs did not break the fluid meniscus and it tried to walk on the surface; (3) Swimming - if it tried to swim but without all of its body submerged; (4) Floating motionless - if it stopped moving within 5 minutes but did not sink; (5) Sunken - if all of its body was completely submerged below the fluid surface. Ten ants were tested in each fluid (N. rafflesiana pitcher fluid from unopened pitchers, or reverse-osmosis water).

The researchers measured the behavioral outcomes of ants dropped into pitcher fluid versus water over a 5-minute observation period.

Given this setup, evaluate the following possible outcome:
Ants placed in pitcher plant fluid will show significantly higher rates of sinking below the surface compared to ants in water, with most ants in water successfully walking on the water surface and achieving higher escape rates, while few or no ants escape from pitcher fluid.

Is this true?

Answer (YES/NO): NO